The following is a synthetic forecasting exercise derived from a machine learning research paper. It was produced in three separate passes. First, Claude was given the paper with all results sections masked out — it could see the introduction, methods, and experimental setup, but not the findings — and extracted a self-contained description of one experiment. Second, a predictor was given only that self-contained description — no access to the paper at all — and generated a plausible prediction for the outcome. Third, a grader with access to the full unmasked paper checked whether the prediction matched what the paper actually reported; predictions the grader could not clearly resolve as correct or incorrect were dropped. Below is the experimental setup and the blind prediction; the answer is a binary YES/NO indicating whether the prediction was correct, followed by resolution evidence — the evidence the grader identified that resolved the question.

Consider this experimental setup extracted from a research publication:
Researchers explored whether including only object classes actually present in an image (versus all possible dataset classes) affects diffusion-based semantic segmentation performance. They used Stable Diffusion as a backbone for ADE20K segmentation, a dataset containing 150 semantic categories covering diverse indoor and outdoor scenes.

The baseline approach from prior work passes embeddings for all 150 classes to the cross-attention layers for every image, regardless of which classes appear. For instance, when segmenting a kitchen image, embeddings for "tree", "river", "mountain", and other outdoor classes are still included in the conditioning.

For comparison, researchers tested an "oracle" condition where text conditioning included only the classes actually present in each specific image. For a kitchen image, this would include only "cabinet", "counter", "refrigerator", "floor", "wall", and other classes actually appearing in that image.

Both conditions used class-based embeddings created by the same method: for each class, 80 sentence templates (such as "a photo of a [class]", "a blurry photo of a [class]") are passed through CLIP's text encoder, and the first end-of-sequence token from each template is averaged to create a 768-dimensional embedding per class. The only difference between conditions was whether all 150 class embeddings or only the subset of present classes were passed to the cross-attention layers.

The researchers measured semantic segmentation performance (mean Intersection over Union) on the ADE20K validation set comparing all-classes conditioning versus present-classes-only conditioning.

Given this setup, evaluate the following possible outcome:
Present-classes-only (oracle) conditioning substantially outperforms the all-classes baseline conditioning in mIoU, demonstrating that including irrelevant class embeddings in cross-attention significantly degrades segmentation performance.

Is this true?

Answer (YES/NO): YES